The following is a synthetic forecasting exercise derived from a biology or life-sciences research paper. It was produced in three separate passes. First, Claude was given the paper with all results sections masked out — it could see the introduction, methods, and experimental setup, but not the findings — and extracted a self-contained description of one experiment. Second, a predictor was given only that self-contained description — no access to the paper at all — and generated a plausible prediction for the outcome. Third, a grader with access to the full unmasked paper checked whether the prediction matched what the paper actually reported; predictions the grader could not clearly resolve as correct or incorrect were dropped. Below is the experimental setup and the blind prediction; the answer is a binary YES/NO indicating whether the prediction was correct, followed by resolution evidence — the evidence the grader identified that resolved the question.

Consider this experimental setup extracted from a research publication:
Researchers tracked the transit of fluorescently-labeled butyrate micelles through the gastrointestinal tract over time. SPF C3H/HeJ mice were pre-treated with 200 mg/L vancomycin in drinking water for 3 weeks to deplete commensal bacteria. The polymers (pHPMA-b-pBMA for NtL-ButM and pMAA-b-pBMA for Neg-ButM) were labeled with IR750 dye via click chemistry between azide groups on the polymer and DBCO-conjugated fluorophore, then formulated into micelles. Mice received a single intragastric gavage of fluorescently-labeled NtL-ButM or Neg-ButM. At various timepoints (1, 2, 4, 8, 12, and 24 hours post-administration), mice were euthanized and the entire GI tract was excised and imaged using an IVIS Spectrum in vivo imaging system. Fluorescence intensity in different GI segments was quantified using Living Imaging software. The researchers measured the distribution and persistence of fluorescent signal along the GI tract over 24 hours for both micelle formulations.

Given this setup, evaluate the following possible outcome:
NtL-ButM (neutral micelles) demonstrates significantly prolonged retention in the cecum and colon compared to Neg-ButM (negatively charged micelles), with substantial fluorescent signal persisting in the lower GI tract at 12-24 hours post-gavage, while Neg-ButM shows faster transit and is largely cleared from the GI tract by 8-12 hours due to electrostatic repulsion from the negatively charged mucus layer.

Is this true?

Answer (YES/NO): NO